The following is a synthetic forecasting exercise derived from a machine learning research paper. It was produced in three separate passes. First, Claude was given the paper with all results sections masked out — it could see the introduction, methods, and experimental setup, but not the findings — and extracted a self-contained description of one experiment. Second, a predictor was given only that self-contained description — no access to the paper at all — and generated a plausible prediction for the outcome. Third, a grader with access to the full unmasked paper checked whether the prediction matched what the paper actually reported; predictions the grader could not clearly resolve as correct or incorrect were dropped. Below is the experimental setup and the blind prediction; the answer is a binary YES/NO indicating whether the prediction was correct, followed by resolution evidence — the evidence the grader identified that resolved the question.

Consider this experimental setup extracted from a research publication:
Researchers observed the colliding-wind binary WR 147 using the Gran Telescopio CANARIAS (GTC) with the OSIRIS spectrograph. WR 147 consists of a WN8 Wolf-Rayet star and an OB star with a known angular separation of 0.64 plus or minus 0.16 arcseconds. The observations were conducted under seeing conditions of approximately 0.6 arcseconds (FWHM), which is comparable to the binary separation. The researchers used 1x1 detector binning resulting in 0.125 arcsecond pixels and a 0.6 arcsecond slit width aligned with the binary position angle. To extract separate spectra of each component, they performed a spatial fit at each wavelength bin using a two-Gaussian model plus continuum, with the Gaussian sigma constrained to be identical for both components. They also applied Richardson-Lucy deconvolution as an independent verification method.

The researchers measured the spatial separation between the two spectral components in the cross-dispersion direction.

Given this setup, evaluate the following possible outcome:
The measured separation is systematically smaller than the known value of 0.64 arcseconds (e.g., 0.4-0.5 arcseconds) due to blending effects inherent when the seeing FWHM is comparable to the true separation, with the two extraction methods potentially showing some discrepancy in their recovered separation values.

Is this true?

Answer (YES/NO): NO